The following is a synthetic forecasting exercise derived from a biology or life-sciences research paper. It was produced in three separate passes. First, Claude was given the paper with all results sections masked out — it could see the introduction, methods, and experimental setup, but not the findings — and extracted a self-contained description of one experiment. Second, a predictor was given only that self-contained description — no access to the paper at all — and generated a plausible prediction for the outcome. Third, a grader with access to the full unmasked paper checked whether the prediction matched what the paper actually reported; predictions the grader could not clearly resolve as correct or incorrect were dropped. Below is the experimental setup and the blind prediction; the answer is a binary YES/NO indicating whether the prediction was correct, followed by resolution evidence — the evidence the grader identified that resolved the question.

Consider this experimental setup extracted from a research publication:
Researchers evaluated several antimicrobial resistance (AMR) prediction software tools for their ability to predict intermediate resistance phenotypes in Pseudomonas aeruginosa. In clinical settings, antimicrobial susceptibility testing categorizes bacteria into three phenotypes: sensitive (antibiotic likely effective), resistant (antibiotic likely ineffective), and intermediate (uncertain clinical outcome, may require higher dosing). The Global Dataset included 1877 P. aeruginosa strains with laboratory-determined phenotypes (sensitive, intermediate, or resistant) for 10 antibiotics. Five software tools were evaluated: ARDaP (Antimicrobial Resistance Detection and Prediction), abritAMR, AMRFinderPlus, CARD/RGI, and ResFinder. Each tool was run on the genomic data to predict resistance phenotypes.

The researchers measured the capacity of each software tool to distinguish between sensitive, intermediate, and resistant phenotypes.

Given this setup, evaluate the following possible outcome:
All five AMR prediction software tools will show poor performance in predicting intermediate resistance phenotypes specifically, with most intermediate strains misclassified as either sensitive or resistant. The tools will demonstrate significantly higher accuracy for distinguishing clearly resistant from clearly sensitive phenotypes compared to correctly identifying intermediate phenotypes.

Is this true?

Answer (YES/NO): YES